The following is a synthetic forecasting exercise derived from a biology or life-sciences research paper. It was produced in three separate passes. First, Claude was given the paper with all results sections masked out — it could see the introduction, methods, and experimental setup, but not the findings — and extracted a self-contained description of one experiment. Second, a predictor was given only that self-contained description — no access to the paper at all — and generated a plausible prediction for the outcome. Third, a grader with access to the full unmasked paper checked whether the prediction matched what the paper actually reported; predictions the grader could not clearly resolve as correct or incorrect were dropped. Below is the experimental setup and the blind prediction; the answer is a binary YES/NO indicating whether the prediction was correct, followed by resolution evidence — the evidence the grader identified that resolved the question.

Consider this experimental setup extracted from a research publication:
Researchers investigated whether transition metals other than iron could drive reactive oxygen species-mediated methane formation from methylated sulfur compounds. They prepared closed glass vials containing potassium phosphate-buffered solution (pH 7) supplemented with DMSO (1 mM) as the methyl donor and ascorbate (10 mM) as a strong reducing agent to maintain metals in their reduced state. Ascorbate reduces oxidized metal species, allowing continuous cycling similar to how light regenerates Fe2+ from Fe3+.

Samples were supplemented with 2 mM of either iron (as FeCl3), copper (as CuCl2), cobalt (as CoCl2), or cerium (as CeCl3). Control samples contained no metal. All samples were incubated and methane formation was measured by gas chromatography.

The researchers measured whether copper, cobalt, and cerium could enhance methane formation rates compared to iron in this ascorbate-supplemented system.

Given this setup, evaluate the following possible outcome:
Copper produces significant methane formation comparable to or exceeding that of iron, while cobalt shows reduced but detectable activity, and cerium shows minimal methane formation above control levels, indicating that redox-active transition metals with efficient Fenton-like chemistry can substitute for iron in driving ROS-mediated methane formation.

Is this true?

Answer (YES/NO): NO